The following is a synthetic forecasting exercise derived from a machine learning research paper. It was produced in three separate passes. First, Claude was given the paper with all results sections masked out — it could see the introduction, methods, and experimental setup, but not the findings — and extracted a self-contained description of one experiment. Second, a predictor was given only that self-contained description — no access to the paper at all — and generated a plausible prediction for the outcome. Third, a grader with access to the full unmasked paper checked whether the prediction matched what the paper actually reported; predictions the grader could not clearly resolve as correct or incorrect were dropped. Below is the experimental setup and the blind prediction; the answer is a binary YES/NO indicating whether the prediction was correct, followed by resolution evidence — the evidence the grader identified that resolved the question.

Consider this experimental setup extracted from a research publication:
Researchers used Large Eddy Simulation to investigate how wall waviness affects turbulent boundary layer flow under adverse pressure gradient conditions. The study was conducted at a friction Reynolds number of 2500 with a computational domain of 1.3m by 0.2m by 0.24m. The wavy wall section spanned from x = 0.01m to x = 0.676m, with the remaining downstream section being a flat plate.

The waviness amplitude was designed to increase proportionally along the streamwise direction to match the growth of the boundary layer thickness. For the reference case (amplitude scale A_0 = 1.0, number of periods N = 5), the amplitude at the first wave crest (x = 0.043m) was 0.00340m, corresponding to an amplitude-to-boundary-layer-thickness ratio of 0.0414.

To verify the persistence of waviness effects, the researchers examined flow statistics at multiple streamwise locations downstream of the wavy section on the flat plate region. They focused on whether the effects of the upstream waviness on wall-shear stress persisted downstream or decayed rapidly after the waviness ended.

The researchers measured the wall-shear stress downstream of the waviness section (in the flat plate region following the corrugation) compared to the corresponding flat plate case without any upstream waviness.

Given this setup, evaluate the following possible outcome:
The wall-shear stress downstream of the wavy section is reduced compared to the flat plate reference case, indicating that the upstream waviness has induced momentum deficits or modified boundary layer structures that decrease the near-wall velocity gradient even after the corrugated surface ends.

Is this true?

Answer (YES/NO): NO